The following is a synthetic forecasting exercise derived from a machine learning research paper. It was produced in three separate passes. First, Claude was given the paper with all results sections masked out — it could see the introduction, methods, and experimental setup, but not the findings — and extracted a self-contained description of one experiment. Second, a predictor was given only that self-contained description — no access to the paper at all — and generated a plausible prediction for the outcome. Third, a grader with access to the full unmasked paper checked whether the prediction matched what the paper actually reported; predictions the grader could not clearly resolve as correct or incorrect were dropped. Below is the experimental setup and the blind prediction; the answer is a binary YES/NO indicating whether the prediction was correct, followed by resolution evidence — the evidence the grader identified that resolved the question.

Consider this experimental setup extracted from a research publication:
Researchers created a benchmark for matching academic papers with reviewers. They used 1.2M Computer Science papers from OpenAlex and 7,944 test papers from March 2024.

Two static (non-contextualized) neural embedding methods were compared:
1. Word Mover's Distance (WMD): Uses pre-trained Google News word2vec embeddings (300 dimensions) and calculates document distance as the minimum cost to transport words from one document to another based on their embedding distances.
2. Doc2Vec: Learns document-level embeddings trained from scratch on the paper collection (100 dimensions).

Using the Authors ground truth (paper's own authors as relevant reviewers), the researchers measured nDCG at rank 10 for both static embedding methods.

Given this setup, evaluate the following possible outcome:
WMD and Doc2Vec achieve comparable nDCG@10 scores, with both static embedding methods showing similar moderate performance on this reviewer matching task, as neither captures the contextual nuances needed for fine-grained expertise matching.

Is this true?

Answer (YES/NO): NO